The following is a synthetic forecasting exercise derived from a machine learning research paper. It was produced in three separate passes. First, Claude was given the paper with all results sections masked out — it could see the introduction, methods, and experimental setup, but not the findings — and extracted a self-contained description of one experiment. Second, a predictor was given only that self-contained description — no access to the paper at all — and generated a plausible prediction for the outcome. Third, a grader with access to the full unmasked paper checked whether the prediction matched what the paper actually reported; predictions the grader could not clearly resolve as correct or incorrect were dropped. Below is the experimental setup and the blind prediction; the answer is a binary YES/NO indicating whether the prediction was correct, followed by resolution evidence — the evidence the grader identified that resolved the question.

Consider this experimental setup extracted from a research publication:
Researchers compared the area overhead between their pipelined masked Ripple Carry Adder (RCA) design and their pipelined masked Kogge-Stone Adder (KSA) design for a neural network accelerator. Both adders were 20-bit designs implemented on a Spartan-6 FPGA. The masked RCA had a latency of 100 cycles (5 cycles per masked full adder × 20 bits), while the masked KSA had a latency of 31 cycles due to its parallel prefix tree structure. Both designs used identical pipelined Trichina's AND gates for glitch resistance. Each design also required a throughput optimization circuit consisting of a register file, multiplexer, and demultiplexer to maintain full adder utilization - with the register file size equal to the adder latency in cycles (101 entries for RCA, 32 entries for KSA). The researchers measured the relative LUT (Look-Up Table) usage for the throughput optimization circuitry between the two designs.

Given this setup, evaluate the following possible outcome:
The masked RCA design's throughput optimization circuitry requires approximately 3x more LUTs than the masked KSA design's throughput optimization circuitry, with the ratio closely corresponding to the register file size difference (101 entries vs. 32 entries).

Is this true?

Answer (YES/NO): YES